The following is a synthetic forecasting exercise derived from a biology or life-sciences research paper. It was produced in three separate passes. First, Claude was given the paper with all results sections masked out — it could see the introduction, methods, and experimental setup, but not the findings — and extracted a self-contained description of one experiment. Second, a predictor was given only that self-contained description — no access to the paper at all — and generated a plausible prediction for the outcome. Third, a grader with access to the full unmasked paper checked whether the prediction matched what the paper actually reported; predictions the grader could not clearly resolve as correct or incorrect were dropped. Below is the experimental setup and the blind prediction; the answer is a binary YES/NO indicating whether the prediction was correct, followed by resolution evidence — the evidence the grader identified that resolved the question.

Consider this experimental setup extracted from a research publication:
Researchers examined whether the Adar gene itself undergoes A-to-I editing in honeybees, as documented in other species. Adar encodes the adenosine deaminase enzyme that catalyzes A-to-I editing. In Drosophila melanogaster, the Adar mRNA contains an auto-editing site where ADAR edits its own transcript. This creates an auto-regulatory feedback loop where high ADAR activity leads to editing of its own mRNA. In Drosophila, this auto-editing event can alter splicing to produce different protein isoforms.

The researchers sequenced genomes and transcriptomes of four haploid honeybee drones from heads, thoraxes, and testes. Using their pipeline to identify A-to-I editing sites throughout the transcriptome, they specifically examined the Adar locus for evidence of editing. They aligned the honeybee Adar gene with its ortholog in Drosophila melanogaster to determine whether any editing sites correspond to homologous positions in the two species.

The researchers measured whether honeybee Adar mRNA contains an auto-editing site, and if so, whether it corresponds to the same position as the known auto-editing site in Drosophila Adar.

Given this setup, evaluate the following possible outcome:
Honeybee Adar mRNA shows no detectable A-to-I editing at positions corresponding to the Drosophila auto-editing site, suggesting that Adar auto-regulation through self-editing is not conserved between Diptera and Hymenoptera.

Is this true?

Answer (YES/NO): NO